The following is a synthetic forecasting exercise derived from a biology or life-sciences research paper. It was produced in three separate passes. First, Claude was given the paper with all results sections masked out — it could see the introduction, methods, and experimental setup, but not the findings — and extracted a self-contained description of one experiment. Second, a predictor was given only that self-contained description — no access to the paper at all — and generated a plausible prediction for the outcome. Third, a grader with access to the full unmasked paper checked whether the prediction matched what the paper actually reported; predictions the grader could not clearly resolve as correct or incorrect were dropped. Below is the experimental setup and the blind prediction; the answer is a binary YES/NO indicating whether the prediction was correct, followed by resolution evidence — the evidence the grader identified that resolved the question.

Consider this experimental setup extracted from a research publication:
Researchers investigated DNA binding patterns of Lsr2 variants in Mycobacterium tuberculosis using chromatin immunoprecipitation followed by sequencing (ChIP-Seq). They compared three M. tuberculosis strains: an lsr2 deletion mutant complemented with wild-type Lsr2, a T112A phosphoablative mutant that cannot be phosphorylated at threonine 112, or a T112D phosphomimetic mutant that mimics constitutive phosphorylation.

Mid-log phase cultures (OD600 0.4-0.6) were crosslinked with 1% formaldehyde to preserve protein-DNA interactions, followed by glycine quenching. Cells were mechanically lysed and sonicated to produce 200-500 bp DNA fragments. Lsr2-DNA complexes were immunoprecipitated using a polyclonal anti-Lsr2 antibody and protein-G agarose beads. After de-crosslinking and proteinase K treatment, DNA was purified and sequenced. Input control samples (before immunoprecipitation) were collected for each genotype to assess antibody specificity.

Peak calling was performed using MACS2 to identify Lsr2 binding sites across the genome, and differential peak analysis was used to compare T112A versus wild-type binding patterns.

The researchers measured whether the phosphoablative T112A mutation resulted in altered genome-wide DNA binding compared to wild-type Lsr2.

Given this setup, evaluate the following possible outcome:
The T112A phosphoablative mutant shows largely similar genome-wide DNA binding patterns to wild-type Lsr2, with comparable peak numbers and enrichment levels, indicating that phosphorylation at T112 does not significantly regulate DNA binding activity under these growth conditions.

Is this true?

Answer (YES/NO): NO